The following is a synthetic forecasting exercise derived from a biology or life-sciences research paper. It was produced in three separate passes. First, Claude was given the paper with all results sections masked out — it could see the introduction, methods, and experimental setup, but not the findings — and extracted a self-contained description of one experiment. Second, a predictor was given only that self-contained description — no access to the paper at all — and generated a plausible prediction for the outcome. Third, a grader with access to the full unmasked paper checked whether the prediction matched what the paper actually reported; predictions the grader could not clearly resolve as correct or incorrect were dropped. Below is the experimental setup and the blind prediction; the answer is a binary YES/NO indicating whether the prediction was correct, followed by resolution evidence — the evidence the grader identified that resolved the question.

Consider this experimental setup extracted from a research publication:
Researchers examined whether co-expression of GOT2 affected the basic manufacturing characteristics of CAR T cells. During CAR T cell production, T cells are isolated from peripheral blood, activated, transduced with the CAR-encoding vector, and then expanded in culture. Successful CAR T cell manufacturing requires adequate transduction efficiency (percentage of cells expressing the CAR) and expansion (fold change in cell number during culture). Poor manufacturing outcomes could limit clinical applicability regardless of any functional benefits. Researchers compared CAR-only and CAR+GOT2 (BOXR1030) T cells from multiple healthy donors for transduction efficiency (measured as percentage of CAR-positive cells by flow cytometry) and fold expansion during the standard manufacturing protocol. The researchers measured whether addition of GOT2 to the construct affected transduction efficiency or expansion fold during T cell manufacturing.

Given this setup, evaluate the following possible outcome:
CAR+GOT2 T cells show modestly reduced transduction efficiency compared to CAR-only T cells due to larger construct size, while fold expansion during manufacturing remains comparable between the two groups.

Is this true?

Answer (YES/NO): NO